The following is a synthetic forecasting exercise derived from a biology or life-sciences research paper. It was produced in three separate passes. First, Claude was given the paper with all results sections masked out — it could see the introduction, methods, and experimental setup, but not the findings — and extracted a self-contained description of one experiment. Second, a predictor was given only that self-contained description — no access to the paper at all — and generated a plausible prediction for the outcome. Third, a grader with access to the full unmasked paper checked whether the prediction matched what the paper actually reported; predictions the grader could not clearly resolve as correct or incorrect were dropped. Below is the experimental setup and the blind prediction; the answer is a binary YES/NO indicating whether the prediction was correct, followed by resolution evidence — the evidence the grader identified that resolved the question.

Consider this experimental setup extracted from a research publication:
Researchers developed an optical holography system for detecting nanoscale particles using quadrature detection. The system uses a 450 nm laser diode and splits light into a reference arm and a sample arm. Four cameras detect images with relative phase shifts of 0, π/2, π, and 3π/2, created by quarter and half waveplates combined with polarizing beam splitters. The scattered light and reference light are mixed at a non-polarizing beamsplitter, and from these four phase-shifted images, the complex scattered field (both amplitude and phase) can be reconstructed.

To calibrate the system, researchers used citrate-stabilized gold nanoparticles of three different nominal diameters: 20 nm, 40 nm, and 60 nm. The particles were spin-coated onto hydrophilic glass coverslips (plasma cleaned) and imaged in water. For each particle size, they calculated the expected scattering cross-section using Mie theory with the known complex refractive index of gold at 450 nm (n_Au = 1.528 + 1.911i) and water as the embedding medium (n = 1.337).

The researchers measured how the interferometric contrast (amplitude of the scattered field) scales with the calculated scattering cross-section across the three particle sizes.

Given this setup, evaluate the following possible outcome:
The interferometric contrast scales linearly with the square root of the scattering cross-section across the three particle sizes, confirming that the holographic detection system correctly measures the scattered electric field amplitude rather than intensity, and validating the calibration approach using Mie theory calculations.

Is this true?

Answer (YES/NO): YES